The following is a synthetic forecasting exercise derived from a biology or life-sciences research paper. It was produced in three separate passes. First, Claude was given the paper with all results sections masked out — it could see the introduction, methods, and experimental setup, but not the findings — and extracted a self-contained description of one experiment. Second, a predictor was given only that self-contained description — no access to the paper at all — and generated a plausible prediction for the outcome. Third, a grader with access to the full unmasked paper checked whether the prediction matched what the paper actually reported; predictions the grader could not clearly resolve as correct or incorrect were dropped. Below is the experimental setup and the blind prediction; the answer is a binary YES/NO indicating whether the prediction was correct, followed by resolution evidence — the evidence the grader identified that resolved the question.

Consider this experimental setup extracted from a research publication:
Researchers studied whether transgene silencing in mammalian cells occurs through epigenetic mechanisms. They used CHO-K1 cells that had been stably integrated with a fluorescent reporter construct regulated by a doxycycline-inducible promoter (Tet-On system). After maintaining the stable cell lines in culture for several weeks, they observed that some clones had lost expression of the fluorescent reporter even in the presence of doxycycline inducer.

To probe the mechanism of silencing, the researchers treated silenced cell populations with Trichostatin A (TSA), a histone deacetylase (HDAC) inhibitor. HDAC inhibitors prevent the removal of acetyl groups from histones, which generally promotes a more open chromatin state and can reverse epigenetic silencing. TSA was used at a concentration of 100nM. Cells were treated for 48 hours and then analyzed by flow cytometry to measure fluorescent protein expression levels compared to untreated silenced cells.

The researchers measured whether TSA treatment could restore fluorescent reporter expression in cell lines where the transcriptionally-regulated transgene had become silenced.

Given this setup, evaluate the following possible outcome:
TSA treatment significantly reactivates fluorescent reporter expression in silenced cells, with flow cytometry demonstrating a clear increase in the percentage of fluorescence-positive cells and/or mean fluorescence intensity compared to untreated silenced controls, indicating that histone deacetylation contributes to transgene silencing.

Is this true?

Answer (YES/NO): YES